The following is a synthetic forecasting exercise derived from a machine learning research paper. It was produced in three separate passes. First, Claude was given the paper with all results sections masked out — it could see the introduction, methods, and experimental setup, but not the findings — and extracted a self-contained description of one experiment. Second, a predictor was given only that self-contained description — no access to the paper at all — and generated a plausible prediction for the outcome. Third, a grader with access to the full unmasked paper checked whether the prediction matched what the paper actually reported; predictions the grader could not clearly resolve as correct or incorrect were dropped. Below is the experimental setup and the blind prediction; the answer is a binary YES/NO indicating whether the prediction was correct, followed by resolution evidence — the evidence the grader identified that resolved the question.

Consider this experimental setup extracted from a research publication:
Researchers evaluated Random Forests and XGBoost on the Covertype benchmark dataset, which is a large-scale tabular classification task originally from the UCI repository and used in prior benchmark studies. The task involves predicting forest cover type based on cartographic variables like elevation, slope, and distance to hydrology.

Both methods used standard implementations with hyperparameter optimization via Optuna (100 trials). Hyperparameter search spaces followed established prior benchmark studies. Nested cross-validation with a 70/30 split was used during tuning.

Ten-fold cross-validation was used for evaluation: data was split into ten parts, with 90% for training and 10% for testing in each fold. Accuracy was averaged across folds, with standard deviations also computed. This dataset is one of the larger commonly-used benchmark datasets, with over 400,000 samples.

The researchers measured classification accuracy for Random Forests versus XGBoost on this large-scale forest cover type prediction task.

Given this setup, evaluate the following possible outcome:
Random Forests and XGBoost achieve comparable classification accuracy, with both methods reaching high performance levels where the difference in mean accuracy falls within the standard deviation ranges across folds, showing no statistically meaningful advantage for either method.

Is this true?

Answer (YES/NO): YES